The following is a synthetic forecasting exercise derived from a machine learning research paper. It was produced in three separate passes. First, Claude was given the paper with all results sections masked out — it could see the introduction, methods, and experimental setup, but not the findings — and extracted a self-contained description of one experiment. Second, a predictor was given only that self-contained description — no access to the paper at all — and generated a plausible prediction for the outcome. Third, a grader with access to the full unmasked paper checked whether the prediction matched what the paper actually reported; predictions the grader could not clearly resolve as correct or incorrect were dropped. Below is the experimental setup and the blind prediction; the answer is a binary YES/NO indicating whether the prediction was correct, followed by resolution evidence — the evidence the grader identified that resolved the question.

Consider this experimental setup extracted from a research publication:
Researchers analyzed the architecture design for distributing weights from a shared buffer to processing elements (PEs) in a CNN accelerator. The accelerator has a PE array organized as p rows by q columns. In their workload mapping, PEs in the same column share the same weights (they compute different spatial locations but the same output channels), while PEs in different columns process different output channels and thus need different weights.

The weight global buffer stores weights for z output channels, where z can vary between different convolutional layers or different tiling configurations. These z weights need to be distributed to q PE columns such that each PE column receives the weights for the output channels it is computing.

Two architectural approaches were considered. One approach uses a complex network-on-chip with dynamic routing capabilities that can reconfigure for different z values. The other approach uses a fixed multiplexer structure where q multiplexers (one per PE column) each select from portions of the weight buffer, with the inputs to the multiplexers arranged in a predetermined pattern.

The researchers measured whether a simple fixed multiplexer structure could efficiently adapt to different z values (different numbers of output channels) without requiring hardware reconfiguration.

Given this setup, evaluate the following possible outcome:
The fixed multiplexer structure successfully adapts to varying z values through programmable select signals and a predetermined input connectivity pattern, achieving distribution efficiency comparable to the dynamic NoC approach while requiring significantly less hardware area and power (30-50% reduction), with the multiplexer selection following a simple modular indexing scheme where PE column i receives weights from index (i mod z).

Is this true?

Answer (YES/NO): NO